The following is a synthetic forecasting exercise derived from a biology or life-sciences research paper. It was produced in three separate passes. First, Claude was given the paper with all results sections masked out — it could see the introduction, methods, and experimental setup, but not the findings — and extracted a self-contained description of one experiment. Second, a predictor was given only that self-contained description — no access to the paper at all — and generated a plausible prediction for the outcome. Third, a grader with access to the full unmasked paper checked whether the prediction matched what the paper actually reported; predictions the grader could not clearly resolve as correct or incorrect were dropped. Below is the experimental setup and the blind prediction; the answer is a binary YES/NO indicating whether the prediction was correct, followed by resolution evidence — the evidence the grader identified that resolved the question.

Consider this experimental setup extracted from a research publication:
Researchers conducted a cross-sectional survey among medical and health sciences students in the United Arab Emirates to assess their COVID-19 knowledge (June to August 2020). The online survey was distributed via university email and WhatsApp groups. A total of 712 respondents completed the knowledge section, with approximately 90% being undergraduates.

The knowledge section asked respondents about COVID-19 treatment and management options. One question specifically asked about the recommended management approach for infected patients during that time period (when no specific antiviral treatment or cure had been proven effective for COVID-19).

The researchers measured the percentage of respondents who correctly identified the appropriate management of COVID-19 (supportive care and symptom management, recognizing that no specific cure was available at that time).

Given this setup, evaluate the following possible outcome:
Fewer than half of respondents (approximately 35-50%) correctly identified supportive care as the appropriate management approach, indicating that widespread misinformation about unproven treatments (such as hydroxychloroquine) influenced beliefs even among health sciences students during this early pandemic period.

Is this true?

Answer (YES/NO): NO